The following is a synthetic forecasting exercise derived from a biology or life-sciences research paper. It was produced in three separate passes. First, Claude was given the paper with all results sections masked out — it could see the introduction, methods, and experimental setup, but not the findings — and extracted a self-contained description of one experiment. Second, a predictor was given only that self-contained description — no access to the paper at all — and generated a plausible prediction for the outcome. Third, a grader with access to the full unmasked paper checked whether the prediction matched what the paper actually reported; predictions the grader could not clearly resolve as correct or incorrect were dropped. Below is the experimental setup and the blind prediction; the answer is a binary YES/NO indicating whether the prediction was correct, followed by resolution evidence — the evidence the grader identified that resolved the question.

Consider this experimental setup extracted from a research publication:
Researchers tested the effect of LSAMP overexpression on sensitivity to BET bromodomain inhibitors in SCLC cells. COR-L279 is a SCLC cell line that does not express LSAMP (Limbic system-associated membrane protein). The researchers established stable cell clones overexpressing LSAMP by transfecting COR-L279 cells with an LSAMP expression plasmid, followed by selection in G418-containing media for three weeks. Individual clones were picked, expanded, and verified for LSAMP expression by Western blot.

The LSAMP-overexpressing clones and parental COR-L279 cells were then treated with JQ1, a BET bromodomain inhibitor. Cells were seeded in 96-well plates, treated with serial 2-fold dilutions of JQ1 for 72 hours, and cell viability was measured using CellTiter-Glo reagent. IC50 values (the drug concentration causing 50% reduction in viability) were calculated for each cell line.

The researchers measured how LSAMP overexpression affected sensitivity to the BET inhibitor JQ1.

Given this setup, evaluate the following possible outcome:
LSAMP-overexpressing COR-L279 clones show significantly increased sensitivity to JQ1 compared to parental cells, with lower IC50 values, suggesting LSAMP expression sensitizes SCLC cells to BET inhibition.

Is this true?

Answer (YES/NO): NO